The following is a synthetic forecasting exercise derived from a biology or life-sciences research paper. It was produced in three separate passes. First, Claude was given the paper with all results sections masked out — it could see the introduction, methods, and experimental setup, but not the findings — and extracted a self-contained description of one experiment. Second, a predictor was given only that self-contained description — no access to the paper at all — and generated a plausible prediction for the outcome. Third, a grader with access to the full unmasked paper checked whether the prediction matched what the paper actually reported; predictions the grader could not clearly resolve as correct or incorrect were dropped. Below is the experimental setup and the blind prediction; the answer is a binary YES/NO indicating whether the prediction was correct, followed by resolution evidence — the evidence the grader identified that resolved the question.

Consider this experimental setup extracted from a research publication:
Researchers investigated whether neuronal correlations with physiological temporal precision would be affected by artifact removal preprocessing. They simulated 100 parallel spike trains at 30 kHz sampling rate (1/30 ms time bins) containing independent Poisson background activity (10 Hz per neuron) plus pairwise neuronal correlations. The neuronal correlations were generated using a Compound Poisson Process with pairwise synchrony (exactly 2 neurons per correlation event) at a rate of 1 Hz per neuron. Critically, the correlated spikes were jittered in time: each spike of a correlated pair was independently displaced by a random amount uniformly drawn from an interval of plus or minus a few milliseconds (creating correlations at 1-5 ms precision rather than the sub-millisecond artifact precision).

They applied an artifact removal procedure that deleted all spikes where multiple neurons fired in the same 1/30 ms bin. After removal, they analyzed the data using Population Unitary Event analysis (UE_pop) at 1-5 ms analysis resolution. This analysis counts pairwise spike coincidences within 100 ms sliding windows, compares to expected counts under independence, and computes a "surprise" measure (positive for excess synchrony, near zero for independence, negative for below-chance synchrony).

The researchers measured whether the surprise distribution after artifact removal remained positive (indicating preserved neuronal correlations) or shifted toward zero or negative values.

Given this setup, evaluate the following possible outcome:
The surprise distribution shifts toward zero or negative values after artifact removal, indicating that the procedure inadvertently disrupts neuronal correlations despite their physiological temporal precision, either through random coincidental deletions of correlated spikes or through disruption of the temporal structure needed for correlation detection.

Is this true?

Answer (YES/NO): NO